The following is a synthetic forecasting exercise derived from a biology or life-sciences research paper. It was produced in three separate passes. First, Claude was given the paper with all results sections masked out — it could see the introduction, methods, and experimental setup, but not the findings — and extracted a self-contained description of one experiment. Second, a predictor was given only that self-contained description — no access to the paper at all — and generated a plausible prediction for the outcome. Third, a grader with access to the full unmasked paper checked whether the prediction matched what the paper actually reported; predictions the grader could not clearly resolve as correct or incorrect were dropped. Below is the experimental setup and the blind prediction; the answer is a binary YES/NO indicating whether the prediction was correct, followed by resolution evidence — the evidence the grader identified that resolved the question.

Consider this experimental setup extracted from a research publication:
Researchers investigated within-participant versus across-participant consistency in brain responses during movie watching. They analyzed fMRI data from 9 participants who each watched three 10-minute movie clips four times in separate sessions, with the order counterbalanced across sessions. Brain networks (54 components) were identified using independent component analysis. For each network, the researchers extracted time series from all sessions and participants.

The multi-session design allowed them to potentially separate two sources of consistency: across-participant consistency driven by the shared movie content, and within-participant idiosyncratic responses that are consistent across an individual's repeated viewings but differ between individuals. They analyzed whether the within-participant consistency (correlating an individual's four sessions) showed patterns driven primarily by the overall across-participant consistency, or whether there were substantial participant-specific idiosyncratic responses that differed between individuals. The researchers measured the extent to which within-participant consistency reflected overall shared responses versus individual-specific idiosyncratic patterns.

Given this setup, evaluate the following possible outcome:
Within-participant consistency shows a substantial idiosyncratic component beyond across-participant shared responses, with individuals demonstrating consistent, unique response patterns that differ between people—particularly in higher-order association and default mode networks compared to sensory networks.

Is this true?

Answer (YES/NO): NO